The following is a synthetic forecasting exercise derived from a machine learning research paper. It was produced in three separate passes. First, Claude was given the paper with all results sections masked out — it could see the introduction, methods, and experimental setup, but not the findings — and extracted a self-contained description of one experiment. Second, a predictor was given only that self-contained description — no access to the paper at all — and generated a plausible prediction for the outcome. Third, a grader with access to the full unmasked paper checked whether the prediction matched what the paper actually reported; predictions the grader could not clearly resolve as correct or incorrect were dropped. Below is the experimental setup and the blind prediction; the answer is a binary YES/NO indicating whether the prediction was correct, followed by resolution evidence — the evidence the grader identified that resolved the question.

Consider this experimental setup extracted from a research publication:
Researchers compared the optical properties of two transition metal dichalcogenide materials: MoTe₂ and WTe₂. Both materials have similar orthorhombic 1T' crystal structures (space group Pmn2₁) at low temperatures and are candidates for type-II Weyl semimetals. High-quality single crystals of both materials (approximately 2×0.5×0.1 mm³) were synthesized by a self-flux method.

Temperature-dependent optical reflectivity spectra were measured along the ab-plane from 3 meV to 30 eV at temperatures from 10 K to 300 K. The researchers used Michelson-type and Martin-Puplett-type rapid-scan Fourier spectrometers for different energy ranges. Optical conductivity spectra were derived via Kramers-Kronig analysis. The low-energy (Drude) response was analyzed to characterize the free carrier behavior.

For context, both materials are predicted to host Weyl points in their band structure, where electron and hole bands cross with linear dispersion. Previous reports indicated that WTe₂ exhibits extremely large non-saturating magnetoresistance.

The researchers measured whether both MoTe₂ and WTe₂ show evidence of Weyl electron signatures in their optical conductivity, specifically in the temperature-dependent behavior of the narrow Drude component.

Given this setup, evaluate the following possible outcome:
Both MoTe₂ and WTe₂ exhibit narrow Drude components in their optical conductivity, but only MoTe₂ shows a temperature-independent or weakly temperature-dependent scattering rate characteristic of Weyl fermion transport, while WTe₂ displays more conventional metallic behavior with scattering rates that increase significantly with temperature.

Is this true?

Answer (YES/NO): NO